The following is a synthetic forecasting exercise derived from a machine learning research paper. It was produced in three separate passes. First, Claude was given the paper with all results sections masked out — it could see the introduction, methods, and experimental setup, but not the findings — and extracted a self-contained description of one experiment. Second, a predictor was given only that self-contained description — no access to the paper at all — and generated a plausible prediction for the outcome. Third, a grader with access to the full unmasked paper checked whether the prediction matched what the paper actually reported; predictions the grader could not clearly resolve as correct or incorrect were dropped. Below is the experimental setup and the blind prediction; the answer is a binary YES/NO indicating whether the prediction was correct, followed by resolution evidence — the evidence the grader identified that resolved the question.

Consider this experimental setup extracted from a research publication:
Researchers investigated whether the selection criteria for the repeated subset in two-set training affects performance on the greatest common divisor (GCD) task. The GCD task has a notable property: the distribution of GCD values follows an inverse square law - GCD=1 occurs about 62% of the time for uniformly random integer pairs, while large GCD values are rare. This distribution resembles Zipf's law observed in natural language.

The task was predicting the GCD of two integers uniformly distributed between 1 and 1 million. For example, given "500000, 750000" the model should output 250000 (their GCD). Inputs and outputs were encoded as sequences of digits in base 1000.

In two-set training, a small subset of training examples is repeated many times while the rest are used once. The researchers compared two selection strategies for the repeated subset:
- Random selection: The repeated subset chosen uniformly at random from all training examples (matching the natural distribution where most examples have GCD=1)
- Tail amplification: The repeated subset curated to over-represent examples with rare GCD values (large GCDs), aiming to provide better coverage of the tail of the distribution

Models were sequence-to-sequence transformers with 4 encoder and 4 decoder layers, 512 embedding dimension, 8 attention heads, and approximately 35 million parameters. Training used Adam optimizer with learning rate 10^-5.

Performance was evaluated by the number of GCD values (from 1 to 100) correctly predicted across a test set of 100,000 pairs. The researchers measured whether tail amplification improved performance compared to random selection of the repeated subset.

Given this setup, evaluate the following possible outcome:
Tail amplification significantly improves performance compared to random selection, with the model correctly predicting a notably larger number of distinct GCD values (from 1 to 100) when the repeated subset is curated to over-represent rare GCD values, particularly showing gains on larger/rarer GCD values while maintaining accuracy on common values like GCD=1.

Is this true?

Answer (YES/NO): NO